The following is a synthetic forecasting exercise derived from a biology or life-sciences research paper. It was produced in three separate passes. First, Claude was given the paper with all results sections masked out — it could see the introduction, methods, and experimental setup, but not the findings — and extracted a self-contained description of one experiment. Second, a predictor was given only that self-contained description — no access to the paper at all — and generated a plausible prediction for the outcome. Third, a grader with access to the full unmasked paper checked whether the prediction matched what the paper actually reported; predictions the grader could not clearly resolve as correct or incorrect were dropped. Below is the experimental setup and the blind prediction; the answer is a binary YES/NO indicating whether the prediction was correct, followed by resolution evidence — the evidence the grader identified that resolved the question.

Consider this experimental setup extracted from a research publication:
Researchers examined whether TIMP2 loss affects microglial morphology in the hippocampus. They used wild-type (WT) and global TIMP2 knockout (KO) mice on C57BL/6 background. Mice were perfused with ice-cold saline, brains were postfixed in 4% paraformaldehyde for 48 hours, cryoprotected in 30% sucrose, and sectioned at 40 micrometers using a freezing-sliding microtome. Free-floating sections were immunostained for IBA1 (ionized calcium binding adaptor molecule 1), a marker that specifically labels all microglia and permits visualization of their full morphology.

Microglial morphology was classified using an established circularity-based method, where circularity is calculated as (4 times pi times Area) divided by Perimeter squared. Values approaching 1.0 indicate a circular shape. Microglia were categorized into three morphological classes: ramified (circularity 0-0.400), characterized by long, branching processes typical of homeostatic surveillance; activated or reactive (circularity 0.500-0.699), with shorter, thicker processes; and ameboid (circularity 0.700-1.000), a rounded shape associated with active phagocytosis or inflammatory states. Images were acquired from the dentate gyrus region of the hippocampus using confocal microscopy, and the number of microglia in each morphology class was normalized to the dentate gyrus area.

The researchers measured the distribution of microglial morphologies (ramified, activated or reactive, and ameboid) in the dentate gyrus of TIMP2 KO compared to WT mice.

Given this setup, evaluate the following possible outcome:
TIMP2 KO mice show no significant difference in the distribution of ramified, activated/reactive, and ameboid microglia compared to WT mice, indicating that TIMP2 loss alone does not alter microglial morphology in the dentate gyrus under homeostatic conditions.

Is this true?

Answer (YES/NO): NO